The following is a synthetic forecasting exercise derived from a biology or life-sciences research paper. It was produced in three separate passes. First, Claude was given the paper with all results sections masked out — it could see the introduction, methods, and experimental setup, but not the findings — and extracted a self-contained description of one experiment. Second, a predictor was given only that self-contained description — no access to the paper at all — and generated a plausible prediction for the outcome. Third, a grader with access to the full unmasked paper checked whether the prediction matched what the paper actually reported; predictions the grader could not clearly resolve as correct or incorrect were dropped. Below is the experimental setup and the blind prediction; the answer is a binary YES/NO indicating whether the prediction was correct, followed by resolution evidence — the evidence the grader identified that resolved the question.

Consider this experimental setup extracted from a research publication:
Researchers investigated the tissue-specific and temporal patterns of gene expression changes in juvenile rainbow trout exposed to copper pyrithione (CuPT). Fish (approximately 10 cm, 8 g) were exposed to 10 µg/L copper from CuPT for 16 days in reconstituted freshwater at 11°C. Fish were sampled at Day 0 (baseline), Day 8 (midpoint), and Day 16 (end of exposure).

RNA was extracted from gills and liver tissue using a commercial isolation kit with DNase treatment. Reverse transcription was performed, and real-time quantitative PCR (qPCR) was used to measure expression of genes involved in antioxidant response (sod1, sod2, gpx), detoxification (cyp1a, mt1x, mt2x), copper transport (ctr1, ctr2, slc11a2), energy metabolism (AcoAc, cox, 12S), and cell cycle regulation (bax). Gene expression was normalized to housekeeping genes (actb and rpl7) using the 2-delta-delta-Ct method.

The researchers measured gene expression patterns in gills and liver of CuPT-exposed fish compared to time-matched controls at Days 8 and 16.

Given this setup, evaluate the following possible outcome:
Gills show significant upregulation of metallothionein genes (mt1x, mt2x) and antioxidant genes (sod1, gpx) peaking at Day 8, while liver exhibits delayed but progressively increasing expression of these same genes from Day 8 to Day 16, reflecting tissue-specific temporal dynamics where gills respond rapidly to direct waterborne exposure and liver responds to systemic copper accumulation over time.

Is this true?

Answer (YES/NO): NO